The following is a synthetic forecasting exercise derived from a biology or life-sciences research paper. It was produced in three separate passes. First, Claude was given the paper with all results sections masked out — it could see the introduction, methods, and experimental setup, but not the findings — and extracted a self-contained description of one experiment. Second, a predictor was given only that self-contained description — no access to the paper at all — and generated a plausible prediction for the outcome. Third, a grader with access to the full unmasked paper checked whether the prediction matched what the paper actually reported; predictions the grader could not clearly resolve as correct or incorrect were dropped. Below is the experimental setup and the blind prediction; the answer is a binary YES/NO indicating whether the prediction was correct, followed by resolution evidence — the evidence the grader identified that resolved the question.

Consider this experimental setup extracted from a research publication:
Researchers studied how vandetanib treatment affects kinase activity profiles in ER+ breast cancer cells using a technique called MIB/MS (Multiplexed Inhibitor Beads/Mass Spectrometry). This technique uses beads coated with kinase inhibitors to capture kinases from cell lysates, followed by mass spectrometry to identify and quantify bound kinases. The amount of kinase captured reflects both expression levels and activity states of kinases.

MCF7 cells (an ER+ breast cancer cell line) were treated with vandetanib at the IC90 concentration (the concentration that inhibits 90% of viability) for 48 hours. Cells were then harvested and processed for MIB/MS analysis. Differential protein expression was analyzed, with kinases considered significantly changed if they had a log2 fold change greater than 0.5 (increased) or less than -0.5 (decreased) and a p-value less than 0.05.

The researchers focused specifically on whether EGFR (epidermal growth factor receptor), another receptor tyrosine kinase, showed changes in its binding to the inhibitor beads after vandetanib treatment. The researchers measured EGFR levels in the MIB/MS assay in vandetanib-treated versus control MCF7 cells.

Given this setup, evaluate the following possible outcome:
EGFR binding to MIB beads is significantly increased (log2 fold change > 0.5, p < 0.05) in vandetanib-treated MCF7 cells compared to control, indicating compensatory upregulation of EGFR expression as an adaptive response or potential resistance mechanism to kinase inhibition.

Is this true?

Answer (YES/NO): NO